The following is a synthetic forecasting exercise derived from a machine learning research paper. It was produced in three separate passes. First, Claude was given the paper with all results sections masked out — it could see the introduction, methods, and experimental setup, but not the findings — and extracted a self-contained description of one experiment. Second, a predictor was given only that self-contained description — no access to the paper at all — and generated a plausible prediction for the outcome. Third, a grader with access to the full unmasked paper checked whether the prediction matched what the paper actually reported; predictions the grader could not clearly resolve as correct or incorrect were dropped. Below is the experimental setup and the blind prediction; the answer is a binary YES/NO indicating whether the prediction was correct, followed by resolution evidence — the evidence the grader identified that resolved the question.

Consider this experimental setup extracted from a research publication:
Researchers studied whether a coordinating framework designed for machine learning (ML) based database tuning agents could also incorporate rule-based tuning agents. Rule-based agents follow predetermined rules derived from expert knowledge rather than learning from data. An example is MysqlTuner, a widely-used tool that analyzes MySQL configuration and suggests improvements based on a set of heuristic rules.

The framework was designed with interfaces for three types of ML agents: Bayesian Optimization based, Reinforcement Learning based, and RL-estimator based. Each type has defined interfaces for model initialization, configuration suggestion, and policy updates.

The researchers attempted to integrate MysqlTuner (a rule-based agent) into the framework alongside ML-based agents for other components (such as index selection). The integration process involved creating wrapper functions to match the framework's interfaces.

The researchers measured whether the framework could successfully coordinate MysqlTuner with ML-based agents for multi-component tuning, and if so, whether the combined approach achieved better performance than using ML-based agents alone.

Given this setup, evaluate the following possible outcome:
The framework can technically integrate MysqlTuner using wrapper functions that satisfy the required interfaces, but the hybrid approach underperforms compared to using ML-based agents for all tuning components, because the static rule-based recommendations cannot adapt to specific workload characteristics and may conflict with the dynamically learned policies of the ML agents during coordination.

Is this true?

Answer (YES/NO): NO